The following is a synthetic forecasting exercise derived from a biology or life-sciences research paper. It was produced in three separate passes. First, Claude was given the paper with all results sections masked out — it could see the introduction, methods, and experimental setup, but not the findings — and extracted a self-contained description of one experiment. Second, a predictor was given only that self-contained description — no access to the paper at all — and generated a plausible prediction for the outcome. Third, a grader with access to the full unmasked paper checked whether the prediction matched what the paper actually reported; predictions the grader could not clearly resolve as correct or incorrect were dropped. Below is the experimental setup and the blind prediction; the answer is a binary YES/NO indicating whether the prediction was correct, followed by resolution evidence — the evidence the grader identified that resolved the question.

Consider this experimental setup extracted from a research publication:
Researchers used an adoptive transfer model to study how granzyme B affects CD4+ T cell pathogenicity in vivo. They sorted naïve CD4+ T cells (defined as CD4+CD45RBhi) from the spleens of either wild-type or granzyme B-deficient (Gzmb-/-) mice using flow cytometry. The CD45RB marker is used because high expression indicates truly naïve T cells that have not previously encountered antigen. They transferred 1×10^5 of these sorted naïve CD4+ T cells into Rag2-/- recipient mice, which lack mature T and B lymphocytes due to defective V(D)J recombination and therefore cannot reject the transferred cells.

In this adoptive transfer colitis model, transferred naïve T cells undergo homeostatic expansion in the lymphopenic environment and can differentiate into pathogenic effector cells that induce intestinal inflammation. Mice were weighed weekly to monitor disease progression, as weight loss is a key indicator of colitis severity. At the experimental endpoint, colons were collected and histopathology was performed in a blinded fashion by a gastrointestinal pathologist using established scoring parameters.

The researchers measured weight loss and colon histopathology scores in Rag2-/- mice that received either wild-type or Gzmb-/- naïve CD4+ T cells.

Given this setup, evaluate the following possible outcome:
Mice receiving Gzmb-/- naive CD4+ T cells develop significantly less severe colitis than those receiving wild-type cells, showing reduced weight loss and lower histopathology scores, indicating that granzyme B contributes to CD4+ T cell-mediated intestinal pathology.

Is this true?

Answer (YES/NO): NO